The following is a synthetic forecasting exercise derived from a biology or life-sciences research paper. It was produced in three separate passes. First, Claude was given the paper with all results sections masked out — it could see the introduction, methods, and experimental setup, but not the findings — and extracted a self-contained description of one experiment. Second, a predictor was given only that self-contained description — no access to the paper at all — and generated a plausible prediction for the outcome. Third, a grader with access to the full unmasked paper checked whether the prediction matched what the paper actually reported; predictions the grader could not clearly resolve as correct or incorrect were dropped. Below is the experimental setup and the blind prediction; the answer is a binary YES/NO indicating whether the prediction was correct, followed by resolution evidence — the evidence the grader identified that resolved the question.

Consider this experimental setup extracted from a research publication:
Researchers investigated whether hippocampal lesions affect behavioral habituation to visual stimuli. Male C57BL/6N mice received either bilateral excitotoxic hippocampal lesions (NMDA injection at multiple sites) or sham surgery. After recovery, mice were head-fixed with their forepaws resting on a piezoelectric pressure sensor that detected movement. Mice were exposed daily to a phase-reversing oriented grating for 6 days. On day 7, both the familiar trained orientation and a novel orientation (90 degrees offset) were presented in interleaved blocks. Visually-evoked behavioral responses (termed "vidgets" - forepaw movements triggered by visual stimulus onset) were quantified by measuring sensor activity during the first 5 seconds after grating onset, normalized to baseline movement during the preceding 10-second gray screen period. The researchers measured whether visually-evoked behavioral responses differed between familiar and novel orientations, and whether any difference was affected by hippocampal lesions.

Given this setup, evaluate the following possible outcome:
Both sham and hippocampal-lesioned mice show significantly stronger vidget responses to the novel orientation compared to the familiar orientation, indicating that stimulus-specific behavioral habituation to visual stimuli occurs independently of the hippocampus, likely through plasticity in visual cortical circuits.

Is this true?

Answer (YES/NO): YES